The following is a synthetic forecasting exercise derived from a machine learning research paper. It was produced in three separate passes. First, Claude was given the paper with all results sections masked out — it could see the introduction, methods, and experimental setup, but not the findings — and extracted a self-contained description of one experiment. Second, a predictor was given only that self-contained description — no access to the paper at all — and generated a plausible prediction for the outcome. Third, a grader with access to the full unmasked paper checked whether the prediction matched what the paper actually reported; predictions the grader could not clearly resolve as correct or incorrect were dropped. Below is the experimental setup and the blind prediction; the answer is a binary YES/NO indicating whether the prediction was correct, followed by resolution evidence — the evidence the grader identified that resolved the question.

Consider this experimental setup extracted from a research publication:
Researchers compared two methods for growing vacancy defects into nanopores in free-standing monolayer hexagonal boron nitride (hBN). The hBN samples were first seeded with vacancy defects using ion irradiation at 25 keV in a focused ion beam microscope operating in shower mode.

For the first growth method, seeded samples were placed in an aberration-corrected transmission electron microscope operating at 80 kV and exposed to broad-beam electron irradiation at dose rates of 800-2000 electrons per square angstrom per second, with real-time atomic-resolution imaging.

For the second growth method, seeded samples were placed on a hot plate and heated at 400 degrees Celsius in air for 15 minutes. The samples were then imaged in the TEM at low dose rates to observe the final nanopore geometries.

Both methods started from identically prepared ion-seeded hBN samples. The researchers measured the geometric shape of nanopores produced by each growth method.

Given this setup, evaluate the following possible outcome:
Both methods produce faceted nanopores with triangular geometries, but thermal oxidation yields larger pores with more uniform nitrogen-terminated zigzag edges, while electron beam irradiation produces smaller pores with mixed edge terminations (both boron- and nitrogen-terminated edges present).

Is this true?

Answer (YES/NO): NO